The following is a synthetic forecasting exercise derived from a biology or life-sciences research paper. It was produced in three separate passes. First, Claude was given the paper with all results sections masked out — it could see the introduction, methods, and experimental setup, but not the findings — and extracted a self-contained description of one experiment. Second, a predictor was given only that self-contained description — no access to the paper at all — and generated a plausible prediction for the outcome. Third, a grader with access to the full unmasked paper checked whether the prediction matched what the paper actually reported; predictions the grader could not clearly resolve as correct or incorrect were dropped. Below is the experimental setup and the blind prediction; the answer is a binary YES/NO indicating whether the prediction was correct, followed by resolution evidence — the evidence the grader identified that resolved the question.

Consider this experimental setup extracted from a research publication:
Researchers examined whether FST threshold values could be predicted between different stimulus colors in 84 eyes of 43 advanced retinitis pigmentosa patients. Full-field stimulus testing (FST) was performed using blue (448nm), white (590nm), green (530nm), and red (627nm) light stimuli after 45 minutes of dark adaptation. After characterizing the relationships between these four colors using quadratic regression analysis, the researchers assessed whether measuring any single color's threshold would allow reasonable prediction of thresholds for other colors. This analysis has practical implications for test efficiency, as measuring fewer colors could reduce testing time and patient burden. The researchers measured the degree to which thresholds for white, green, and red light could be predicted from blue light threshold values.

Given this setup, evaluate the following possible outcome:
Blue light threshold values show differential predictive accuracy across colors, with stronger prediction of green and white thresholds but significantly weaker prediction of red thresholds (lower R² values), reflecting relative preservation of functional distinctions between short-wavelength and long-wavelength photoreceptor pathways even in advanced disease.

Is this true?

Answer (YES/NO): NO